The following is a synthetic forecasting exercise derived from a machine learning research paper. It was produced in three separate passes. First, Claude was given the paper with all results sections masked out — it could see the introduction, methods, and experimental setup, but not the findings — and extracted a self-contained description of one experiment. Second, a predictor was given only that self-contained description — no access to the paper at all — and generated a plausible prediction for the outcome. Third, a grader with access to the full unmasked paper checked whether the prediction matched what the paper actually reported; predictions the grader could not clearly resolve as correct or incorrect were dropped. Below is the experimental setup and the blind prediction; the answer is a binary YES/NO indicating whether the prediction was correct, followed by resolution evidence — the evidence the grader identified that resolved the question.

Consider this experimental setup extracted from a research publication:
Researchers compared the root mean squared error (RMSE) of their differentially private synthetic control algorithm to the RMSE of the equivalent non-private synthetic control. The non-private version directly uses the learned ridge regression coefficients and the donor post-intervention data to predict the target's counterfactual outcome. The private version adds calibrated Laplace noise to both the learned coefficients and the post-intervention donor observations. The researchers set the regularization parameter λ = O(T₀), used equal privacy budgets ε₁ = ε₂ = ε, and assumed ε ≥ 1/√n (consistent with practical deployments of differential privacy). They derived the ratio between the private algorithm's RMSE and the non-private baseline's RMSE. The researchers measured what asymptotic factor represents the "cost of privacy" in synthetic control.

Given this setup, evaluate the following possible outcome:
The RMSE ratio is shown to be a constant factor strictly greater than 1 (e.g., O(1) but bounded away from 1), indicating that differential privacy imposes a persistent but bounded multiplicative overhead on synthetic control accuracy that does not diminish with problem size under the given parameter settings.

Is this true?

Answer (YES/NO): NO